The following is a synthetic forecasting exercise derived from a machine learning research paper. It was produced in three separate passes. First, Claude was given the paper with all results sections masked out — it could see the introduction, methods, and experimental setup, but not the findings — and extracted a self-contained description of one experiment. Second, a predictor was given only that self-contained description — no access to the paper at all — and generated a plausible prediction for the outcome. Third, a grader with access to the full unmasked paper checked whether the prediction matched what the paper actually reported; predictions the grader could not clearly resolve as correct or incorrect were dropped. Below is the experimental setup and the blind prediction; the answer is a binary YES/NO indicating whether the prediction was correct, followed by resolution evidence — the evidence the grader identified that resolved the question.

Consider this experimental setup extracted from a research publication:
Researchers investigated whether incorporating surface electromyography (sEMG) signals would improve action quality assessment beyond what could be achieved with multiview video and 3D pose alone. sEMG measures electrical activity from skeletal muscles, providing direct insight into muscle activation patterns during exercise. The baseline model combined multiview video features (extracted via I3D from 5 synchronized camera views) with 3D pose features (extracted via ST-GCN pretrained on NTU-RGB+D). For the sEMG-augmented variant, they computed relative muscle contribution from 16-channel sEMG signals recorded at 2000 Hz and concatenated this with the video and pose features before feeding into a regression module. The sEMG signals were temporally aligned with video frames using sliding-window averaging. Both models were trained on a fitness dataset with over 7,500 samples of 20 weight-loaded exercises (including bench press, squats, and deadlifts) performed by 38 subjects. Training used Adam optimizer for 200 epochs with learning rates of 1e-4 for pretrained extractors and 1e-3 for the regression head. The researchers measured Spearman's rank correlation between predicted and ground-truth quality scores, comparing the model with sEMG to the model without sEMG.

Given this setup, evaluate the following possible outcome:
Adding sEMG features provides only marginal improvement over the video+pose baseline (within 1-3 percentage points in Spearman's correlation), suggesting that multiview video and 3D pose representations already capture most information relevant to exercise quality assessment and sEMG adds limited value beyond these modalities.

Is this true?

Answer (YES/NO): YES